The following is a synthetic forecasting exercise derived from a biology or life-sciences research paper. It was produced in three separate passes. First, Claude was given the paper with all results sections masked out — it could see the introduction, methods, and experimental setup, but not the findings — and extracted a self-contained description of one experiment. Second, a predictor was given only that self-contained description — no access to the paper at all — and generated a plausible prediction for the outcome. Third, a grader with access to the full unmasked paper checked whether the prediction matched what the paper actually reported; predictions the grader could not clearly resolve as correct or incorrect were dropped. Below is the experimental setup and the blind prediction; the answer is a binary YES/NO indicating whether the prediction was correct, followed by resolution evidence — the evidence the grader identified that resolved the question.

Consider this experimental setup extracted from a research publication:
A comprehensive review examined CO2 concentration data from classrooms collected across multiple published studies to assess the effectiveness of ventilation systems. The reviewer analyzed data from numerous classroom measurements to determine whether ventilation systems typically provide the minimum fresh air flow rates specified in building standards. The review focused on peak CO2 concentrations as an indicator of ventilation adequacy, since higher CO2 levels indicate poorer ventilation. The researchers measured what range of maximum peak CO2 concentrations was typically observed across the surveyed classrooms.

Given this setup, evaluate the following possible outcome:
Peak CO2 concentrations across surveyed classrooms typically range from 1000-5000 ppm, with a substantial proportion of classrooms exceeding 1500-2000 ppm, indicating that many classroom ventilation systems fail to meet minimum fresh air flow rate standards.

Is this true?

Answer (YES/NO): NO